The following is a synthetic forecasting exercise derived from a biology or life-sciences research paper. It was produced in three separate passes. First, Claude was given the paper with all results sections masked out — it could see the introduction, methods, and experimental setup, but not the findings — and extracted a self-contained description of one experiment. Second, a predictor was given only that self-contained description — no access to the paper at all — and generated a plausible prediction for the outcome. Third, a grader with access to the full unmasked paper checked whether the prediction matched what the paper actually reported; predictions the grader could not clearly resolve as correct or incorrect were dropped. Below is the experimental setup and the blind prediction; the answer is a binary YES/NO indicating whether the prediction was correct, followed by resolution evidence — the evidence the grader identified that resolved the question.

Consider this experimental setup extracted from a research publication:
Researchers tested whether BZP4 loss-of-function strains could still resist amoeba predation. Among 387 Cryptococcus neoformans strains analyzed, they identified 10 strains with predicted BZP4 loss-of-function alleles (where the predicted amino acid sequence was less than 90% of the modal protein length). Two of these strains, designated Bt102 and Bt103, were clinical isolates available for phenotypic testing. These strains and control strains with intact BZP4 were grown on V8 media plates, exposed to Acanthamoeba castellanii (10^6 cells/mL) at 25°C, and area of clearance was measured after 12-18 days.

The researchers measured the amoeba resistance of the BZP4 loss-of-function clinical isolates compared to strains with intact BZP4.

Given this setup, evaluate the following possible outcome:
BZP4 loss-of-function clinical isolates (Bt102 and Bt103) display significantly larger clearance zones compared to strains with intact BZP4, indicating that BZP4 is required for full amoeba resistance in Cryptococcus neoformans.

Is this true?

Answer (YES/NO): NO